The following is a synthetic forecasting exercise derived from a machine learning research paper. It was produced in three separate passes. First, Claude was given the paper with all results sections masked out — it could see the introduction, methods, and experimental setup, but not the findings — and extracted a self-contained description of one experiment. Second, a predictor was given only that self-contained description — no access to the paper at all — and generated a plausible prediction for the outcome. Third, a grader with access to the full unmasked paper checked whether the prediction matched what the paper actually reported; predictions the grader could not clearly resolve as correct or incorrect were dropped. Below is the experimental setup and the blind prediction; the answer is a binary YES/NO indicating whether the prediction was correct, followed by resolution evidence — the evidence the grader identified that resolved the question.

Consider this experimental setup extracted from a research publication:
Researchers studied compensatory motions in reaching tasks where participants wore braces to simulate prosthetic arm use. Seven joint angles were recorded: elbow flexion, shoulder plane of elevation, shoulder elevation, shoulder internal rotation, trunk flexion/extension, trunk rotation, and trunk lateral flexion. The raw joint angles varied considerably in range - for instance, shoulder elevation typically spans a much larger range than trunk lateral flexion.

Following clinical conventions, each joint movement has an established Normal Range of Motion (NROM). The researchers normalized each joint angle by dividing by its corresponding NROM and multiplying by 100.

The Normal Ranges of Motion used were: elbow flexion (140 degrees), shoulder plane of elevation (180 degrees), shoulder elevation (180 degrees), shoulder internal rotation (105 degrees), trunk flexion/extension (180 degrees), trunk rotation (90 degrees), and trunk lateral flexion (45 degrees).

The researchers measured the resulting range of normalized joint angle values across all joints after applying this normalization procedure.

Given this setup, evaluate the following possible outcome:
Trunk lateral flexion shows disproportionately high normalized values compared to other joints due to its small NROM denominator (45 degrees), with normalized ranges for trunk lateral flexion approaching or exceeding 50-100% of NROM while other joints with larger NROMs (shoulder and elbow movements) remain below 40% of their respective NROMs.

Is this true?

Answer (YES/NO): NO